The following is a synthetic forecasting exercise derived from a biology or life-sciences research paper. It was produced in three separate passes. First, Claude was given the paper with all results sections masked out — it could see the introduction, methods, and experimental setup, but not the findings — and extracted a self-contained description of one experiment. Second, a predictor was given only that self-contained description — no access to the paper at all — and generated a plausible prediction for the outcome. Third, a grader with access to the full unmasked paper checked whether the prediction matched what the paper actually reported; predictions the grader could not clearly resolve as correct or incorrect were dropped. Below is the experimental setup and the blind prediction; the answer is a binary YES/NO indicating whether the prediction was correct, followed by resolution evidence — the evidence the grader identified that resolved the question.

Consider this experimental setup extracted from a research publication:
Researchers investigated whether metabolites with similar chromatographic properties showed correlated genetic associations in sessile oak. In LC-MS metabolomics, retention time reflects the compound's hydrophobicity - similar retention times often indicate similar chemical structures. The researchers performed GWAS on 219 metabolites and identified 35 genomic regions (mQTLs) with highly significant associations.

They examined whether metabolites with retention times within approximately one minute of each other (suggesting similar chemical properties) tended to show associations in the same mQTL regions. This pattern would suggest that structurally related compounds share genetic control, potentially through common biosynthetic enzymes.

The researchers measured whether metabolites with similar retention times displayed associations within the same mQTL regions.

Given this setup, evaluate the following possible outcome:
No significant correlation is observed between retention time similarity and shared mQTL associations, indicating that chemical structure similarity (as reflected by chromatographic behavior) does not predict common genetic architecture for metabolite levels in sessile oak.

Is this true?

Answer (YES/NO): NO